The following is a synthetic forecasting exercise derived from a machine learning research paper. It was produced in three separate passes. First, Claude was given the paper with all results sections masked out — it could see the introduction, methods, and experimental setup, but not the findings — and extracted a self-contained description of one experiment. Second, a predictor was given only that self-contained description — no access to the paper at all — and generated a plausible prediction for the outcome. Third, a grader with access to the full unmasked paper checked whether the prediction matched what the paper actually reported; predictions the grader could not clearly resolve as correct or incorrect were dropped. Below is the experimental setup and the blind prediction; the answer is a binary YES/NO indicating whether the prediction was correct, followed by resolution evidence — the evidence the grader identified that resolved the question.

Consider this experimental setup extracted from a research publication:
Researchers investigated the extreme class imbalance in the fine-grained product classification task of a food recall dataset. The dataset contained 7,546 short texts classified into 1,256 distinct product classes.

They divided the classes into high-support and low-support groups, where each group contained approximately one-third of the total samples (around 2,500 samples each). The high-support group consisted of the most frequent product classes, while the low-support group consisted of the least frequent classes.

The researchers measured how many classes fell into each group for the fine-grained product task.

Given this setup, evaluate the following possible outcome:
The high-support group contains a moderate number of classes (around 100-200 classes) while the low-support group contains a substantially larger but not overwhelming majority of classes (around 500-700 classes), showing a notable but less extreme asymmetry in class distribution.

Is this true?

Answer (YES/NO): NO